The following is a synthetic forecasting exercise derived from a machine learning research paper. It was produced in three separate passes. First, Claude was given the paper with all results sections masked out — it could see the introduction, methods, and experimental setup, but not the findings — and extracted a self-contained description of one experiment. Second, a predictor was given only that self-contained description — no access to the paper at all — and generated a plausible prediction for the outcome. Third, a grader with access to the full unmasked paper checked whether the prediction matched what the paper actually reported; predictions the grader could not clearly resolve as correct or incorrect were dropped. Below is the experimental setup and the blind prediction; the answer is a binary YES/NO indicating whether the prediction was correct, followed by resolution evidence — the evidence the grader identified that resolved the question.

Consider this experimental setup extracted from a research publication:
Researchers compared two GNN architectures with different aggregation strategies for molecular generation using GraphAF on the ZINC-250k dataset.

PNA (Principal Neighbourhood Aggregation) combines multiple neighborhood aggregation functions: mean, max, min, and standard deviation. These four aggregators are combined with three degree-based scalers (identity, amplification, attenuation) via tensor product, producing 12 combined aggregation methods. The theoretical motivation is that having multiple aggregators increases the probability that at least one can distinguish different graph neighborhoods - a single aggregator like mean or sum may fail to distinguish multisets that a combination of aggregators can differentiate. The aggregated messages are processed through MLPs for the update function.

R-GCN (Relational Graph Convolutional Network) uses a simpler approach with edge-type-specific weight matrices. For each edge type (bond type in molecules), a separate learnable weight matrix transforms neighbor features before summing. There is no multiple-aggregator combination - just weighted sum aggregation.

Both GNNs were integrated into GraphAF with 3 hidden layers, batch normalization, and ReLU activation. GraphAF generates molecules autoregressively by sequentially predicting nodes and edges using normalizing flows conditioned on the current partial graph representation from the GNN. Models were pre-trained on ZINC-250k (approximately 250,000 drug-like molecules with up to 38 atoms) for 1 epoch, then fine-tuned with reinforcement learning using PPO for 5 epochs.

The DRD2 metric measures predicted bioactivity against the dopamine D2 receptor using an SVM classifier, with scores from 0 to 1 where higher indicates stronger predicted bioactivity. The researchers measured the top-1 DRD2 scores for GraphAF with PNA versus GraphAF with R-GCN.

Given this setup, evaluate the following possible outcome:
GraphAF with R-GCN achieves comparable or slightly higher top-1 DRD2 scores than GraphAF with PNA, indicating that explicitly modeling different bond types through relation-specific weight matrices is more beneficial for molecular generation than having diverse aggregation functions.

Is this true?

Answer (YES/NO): NO